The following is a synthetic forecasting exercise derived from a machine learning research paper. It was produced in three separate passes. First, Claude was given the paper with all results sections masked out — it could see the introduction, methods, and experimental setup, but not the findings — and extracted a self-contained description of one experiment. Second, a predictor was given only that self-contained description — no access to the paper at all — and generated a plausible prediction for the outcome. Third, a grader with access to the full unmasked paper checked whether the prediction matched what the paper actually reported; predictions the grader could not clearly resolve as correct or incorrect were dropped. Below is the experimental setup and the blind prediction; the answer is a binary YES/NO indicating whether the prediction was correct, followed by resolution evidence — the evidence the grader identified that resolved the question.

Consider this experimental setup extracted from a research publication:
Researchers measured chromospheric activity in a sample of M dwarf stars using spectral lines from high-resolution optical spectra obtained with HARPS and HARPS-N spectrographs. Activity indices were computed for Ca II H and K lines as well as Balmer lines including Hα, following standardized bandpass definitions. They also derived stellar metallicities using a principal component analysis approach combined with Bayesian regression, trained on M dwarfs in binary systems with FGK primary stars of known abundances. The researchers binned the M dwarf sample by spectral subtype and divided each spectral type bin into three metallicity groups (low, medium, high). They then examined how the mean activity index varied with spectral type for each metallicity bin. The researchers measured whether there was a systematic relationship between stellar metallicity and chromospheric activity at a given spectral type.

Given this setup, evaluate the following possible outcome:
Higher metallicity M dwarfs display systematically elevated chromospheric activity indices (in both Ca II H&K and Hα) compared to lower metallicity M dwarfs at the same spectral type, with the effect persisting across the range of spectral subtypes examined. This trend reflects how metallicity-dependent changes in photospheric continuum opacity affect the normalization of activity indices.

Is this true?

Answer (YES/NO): YES